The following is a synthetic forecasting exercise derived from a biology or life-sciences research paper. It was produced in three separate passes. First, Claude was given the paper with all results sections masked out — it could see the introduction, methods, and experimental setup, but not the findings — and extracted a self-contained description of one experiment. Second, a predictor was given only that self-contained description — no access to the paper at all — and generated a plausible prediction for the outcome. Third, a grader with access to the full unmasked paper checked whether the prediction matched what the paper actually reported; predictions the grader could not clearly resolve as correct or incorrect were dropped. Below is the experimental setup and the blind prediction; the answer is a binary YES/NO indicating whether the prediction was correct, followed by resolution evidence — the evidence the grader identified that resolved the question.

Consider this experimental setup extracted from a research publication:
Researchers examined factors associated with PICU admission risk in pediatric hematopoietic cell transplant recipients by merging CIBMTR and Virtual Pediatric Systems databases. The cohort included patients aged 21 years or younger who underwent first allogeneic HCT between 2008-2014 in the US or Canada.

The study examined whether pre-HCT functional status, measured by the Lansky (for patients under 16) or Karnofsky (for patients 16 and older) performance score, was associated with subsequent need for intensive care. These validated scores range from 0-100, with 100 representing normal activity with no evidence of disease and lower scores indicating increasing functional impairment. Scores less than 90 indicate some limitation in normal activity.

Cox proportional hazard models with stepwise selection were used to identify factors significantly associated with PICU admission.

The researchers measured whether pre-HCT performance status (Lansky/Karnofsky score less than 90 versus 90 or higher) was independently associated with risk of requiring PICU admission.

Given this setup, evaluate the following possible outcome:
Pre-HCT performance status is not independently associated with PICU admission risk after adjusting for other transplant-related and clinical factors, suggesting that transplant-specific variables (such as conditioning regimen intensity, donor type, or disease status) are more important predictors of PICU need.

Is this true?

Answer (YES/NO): YES